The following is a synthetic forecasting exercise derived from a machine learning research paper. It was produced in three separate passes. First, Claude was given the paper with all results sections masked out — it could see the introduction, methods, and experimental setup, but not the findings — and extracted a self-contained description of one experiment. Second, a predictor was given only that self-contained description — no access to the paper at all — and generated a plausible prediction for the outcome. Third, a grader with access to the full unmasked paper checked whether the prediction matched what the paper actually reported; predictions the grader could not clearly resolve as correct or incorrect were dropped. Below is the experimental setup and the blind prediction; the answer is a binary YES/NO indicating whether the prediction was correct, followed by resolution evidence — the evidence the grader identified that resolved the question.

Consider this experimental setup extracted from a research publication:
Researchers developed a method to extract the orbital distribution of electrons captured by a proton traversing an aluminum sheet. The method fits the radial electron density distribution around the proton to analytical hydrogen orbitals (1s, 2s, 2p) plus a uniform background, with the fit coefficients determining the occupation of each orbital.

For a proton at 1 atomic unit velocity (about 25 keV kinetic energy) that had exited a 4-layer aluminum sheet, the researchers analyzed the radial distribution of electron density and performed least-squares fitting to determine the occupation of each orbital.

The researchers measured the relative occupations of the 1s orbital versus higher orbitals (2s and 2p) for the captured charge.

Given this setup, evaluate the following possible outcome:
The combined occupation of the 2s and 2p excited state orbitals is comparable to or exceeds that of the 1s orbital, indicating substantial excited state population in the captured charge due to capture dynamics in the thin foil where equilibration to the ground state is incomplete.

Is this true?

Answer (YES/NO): NO